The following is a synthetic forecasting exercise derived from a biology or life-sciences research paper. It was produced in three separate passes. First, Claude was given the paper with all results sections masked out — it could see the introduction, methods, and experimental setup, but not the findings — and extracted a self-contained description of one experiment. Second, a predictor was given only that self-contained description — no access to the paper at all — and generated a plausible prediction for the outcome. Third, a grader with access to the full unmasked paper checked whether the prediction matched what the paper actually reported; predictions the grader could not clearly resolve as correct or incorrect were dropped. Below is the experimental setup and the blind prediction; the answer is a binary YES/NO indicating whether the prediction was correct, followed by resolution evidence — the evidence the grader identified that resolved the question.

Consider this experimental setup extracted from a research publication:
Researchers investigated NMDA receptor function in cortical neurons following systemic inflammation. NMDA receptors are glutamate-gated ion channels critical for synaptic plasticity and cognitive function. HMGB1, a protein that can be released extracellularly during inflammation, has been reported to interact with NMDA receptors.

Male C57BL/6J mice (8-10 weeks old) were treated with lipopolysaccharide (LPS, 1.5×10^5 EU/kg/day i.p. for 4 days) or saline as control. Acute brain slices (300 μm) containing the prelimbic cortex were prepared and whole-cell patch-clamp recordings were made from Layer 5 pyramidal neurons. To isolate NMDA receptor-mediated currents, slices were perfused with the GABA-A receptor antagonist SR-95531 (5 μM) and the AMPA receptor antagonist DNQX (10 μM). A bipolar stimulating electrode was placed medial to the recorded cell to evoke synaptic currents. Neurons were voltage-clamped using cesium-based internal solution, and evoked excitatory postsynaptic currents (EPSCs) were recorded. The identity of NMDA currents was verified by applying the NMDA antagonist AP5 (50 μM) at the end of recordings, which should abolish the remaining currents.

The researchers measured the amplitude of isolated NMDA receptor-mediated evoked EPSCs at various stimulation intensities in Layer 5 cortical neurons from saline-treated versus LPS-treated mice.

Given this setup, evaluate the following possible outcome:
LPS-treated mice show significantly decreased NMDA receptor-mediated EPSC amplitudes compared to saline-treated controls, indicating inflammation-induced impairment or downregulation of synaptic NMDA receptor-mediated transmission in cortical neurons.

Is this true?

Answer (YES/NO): NO